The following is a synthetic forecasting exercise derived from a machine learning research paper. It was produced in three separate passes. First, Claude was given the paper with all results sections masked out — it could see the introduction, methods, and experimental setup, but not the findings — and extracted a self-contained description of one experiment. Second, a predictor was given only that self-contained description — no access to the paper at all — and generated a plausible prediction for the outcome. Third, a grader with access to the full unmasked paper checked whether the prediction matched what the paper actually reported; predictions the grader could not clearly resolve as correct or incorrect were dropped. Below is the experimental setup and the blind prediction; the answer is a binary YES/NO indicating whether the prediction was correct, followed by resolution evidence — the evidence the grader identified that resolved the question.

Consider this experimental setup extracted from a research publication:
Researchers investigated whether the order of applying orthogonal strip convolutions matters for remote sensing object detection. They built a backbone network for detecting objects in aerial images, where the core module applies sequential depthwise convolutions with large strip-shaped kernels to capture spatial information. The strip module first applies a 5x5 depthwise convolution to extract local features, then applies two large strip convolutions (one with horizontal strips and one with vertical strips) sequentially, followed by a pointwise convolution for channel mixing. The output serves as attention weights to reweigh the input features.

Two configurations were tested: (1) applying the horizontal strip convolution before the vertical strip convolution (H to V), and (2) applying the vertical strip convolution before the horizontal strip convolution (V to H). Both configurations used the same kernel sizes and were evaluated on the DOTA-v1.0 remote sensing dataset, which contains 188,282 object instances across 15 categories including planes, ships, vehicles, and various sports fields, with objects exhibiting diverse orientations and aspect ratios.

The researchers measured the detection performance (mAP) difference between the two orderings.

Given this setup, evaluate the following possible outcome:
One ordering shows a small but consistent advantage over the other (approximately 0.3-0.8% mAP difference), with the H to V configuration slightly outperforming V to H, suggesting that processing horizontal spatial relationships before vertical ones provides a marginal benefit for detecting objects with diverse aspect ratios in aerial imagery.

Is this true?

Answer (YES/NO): NO